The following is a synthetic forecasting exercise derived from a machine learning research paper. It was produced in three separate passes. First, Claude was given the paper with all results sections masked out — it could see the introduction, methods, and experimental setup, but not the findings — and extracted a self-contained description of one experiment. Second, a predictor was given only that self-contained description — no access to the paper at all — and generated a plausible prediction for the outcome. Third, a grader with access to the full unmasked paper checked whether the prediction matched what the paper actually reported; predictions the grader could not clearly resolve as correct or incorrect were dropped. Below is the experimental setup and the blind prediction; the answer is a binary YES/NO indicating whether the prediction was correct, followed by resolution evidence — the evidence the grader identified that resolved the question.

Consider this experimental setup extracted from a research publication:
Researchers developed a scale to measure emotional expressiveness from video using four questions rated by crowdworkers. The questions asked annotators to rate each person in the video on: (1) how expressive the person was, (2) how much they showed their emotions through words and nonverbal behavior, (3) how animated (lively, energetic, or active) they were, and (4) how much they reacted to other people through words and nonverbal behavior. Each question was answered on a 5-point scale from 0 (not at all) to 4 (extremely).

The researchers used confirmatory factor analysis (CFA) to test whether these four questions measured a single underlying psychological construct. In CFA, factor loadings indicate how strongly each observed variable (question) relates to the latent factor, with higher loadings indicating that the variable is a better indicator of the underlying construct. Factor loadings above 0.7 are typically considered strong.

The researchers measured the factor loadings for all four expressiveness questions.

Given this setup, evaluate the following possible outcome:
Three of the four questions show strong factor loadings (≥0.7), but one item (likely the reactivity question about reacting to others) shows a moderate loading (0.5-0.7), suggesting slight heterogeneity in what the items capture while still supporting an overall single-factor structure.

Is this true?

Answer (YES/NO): NO